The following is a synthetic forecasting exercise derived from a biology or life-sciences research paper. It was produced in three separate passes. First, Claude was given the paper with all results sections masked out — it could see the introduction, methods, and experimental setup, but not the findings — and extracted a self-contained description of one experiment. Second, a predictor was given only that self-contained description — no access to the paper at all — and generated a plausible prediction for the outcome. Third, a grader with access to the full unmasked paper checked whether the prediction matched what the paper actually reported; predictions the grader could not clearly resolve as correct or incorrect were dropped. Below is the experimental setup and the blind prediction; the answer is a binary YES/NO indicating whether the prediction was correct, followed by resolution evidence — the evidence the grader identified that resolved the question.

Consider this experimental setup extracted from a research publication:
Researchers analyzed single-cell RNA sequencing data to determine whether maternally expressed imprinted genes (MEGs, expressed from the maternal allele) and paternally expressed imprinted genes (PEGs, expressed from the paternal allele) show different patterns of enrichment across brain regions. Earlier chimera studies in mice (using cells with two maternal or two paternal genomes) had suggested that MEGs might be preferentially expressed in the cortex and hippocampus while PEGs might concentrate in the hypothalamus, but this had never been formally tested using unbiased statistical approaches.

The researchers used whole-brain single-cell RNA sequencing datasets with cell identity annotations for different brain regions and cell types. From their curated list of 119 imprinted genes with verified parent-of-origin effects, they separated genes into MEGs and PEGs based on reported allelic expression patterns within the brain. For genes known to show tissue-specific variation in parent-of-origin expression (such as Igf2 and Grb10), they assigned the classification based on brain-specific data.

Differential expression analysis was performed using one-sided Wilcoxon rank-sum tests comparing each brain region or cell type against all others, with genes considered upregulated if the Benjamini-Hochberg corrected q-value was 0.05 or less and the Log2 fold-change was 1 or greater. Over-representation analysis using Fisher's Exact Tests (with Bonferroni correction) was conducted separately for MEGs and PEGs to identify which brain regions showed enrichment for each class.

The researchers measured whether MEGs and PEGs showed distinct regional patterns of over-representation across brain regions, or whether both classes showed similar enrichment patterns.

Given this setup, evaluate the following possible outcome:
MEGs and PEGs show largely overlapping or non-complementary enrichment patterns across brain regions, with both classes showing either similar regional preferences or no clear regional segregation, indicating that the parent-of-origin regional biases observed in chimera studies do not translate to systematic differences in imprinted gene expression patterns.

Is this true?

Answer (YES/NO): NO